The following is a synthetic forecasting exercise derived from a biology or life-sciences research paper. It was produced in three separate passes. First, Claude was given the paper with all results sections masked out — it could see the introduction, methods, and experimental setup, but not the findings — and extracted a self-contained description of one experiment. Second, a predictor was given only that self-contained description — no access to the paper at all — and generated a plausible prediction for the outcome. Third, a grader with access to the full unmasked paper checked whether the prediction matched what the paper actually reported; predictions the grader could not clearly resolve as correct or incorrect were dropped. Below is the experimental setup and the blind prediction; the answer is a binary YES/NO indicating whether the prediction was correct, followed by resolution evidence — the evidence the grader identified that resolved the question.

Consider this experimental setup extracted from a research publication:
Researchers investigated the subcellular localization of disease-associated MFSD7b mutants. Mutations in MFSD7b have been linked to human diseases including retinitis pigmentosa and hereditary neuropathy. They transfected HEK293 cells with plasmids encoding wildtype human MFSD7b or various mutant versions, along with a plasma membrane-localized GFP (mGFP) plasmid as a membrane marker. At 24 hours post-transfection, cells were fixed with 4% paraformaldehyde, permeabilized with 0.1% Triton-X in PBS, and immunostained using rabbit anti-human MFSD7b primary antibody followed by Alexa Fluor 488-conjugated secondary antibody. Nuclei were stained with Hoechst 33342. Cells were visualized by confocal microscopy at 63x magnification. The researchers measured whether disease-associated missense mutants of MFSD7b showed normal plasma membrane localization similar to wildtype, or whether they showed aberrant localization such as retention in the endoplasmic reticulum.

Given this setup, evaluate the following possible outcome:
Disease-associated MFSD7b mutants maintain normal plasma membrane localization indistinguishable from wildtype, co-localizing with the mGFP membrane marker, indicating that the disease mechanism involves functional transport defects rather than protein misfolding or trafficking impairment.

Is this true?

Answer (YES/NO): NO